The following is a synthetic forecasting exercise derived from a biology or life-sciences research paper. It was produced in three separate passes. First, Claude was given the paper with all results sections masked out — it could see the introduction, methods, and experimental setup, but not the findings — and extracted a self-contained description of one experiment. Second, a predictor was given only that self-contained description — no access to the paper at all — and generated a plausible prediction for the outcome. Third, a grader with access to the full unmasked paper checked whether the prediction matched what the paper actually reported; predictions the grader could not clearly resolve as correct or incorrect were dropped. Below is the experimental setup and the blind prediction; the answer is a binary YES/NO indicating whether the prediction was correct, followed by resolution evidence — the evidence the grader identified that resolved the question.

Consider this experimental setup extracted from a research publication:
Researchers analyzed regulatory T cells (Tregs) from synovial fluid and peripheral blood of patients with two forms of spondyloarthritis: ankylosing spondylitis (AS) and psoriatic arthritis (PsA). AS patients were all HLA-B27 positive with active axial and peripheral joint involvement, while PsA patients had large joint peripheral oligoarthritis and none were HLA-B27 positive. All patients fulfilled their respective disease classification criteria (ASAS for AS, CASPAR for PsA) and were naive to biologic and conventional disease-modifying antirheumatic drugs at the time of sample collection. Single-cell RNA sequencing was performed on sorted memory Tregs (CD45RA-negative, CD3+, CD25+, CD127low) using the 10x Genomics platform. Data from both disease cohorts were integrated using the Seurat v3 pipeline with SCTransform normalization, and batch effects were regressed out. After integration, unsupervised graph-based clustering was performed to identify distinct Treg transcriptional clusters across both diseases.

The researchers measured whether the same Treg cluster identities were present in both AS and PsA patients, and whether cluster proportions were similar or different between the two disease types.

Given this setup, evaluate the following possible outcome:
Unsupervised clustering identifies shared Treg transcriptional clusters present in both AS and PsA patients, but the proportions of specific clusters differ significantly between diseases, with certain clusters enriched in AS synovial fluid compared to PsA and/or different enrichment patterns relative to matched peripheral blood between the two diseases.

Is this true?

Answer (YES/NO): NO